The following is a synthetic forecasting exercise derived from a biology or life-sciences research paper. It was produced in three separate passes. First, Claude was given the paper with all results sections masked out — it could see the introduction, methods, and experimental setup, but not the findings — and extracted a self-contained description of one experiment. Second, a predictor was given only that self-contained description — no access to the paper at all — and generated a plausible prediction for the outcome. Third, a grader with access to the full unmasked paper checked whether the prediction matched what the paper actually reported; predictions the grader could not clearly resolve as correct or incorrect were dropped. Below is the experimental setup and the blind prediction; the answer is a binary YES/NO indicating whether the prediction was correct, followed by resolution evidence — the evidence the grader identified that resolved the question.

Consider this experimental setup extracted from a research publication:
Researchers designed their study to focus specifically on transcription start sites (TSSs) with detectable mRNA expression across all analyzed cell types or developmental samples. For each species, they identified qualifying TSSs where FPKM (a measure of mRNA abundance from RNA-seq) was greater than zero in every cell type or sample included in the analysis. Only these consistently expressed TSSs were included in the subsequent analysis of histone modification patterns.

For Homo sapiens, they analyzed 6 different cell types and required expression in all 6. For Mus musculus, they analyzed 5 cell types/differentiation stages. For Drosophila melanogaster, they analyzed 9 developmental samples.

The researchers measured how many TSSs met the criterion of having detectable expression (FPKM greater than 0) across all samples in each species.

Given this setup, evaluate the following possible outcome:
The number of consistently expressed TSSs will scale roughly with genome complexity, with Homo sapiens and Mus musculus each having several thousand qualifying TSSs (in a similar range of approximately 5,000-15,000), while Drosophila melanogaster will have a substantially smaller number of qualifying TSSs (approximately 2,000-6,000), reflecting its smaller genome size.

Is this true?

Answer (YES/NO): NO